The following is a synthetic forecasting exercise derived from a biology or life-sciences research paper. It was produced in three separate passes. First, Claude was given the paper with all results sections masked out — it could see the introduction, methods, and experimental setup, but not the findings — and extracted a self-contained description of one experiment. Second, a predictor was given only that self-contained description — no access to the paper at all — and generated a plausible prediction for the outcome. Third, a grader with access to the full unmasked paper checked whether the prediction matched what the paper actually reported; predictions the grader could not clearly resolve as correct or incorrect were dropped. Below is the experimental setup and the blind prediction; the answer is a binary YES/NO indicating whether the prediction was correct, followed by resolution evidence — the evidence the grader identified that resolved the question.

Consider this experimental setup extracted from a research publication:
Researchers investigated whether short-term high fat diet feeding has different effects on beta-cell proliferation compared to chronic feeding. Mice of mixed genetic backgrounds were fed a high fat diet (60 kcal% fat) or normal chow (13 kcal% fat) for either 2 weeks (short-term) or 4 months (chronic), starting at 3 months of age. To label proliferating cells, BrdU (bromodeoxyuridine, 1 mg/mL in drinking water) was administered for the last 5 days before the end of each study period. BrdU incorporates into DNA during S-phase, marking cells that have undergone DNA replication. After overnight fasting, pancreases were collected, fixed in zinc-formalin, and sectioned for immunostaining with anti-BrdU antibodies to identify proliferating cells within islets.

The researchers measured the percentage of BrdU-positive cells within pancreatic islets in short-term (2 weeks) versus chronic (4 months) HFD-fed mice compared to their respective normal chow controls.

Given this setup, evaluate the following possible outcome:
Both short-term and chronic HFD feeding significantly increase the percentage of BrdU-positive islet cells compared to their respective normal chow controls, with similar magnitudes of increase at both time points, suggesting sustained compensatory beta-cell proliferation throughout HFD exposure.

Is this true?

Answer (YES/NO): NO